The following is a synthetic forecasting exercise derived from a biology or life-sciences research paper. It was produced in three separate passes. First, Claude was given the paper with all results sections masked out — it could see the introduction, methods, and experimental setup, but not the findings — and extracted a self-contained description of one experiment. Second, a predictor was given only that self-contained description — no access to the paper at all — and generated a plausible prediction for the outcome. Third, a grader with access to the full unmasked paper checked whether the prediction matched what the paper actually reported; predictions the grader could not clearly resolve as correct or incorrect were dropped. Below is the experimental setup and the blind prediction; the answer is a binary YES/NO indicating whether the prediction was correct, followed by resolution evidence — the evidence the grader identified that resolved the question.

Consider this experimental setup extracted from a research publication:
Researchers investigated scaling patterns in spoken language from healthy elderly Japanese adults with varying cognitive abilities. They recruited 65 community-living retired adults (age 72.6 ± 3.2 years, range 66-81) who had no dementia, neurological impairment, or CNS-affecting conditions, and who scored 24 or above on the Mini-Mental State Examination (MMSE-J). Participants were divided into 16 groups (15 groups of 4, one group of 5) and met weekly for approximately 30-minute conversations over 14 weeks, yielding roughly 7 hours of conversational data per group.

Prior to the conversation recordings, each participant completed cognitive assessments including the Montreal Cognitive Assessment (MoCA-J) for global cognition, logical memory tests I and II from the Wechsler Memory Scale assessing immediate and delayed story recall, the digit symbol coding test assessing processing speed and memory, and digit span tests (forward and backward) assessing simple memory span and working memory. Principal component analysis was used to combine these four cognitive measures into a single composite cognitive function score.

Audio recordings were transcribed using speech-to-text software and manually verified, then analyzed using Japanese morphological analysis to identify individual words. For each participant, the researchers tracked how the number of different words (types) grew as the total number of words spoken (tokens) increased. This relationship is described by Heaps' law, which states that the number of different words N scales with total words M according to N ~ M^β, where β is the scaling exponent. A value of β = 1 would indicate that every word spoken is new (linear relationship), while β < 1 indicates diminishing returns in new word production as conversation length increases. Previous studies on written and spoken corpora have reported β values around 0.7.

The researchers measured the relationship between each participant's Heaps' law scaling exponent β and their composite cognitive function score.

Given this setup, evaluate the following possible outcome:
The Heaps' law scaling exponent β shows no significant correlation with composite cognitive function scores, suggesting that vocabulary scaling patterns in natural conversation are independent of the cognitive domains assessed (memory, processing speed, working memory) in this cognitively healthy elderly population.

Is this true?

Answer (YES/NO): NO